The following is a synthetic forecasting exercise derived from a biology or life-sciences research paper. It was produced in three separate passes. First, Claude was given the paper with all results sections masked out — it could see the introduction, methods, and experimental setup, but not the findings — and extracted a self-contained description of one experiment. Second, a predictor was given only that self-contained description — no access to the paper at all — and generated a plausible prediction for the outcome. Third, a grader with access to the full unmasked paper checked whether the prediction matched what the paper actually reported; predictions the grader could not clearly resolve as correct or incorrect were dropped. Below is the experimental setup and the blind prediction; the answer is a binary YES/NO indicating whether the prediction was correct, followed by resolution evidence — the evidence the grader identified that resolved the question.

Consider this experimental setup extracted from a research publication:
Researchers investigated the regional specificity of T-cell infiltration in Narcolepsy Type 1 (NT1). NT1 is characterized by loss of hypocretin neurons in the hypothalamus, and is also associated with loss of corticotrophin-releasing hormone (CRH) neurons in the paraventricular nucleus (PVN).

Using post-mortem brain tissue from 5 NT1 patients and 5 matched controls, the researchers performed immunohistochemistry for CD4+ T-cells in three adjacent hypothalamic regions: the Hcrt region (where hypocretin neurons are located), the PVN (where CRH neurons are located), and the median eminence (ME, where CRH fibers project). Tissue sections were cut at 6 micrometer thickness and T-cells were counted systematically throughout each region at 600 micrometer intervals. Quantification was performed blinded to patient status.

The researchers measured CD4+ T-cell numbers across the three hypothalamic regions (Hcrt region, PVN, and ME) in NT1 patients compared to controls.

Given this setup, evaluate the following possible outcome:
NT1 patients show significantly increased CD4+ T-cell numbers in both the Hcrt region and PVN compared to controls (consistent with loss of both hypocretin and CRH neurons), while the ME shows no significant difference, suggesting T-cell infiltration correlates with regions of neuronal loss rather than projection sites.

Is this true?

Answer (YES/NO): NO